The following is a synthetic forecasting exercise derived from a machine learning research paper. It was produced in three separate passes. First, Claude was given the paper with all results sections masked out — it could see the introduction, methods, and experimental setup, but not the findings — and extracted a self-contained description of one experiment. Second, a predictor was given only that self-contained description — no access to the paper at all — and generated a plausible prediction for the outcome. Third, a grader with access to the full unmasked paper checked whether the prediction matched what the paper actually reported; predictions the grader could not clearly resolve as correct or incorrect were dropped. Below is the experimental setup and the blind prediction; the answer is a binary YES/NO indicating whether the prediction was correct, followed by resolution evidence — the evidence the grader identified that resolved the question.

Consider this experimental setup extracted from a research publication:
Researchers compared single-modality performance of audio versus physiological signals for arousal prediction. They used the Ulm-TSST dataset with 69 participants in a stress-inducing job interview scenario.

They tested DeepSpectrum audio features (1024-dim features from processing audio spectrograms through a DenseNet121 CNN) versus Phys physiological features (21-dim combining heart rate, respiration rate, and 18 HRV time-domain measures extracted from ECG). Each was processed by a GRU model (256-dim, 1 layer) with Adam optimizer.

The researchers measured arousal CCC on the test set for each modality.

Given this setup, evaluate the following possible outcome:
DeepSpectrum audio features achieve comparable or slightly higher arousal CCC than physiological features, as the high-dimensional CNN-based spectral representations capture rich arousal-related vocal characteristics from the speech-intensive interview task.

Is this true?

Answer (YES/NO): NO